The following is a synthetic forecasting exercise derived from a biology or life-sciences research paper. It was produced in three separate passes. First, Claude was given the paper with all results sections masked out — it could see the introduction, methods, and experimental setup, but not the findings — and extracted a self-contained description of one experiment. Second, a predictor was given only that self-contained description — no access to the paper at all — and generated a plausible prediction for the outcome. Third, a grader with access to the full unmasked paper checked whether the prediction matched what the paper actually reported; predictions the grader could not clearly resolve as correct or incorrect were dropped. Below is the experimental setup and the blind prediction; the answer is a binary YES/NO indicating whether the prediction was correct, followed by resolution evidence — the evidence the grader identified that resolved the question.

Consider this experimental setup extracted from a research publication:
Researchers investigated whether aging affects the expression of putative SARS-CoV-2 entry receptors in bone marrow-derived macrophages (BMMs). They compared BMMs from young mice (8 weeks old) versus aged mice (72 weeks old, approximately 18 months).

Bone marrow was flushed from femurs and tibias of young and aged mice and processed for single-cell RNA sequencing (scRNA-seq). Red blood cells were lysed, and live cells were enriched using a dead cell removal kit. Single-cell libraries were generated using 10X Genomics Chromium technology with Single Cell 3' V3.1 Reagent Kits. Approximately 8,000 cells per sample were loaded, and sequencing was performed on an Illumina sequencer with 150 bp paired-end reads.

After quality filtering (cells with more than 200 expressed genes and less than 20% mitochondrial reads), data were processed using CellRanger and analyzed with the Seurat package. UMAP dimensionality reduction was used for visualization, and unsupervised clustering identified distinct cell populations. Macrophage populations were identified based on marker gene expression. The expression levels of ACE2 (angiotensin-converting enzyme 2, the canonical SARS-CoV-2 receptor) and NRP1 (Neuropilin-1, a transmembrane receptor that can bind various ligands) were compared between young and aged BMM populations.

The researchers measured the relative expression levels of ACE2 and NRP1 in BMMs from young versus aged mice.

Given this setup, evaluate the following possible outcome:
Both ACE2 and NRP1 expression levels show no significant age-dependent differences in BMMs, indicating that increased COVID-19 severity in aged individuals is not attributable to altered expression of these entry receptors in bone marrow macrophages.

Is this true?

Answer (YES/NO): YES